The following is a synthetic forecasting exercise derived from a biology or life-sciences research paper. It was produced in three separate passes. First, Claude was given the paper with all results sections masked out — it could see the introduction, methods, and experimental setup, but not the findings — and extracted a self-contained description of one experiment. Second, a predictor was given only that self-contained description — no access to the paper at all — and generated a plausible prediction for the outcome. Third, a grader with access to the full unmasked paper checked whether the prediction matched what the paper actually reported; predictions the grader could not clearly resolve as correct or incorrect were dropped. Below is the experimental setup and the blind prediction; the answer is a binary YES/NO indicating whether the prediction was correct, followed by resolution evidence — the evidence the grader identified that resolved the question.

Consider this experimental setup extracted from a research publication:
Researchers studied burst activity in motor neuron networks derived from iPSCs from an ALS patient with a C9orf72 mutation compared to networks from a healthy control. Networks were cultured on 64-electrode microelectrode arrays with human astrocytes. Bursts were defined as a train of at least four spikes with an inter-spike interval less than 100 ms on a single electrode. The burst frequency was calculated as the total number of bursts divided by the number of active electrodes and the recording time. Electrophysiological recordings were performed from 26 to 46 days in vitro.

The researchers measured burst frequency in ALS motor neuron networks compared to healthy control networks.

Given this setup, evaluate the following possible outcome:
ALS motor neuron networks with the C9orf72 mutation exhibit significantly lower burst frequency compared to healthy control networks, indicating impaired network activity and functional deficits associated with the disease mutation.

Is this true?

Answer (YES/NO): NO